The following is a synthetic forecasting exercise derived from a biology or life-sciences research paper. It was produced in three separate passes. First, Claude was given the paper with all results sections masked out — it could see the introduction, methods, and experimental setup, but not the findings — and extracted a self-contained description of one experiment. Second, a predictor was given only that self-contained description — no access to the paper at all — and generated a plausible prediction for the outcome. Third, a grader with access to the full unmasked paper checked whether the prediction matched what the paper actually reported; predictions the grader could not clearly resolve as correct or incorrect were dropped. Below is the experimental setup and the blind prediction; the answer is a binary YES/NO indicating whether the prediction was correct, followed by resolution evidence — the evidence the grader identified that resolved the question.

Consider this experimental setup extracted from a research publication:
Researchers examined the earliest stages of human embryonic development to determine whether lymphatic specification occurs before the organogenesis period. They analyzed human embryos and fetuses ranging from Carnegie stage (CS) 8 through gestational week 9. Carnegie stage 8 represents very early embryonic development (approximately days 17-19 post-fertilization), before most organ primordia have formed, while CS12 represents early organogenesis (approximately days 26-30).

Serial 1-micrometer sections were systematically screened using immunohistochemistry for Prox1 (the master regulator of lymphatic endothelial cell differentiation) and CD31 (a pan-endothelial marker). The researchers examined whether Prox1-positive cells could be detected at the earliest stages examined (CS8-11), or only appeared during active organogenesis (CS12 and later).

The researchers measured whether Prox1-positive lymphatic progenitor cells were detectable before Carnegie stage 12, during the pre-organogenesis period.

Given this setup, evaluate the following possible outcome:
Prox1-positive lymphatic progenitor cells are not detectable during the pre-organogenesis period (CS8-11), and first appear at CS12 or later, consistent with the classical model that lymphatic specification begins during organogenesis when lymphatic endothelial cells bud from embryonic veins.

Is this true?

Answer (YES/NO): YES